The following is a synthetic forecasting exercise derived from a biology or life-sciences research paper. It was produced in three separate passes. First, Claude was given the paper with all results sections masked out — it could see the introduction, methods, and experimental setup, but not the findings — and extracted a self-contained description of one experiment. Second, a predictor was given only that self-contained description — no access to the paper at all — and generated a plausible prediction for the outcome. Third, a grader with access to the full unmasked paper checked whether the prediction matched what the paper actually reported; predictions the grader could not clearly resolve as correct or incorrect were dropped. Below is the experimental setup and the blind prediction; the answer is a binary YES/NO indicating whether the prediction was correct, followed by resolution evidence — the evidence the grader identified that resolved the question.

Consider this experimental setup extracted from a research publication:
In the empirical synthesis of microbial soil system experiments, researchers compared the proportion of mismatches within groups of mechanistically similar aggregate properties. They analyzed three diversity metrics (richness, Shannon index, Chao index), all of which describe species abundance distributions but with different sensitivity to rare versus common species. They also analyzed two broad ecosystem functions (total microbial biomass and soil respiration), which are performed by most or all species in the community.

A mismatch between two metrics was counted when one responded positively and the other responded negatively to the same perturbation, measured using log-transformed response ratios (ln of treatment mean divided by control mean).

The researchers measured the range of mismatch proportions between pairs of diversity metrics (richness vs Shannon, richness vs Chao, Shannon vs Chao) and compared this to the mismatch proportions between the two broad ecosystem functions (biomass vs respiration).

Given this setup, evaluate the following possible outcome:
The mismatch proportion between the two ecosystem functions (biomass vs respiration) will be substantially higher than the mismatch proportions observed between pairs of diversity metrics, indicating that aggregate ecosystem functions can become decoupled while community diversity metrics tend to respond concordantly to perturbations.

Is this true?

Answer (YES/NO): NO